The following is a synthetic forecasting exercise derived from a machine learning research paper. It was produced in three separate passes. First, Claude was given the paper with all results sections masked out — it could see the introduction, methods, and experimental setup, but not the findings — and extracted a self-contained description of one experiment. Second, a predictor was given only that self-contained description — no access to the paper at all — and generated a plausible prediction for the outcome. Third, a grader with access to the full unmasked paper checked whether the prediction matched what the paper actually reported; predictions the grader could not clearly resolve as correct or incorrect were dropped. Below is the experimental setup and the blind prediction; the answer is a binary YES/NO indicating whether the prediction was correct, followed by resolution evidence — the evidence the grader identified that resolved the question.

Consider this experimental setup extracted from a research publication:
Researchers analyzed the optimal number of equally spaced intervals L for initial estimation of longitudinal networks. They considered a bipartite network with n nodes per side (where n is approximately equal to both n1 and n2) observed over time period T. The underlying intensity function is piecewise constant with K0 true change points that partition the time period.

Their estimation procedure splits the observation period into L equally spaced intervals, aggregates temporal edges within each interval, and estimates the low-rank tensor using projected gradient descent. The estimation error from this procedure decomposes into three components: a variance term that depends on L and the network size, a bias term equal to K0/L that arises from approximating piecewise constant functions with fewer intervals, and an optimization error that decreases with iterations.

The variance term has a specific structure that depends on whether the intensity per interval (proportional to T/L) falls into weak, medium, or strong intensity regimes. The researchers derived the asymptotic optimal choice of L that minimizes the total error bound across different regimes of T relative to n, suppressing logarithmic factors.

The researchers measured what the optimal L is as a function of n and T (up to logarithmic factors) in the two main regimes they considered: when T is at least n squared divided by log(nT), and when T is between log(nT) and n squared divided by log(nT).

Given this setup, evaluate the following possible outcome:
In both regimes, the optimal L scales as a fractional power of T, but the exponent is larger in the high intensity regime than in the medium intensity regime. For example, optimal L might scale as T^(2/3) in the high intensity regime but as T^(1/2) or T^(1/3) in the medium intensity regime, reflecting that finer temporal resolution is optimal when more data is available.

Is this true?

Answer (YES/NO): NO